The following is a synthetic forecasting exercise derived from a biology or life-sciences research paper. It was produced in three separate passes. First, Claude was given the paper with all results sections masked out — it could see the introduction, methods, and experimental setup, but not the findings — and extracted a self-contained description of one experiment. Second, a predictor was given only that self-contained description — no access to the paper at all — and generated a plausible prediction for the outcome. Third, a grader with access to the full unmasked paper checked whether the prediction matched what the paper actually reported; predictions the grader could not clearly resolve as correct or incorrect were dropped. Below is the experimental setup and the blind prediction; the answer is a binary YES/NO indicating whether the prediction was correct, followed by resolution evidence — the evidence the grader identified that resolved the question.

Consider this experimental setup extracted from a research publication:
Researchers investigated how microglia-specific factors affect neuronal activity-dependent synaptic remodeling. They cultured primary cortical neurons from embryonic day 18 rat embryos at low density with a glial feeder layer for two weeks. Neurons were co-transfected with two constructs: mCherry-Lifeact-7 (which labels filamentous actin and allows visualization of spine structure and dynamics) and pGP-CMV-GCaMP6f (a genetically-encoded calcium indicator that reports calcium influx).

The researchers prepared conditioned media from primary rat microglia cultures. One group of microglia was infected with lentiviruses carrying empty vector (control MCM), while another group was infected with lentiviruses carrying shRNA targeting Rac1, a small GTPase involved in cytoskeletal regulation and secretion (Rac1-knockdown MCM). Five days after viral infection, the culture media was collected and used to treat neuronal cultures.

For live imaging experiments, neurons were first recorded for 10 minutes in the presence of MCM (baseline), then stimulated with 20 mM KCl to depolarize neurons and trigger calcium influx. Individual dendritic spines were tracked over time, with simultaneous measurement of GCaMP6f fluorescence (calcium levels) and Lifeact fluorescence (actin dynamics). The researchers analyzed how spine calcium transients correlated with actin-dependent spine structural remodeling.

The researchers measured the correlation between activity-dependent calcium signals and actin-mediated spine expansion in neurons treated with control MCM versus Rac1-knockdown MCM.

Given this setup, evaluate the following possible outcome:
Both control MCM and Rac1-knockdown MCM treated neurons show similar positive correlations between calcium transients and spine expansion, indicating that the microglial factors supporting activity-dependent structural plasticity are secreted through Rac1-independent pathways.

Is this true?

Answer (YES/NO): NO